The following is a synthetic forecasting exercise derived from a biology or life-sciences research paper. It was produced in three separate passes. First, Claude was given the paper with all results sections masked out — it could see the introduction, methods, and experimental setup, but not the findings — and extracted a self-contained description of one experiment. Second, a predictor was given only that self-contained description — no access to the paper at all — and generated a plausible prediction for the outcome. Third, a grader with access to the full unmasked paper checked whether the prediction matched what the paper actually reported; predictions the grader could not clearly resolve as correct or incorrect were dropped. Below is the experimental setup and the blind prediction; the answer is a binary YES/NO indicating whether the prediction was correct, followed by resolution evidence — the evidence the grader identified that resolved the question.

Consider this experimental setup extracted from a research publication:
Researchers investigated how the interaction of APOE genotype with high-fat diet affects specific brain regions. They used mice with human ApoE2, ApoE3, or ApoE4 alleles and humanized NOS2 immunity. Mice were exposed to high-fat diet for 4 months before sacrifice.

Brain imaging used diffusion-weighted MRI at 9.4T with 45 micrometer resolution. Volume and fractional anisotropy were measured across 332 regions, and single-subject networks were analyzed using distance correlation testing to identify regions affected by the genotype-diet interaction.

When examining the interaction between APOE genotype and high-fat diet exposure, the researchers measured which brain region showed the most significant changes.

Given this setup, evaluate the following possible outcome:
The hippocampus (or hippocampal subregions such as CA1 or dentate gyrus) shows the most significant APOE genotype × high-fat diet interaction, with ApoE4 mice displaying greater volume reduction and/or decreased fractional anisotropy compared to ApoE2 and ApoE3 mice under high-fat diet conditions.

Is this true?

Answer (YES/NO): NO